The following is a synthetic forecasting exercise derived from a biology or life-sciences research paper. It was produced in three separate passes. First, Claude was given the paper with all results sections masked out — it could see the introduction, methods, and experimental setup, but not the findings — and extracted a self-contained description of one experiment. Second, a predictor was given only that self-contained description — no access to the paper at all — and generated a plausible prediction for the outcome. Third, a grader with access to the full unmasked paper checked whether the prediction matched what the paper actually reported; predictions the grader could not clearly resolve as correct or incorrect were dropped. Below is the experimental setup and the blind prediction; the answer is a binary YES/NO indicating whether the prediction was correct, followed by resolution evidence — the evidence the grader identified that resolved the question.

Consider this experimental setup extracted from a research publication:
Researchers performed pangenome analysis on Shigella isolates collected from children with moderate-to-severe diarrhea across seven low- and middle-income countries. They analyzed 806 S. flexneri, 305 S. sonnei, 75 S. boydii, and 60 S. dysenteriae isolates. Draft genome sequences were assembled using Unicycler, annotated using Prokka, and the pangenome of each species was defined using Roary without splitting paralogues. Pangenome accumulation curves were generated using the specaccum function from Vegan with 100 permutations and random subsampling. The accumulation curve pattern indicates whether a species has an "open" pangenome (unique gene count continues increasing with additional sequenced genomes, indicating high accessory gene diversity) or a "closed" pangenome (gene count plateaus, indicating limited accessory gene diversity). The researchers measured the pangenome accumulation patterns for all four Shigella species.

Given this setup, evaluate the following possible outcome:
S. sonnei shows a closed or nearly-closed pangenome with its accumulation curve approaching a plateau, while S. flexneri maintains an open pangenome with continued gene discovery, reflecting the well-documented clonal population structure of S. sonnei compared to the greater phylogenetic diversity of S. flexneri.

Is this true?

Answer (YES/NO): NO